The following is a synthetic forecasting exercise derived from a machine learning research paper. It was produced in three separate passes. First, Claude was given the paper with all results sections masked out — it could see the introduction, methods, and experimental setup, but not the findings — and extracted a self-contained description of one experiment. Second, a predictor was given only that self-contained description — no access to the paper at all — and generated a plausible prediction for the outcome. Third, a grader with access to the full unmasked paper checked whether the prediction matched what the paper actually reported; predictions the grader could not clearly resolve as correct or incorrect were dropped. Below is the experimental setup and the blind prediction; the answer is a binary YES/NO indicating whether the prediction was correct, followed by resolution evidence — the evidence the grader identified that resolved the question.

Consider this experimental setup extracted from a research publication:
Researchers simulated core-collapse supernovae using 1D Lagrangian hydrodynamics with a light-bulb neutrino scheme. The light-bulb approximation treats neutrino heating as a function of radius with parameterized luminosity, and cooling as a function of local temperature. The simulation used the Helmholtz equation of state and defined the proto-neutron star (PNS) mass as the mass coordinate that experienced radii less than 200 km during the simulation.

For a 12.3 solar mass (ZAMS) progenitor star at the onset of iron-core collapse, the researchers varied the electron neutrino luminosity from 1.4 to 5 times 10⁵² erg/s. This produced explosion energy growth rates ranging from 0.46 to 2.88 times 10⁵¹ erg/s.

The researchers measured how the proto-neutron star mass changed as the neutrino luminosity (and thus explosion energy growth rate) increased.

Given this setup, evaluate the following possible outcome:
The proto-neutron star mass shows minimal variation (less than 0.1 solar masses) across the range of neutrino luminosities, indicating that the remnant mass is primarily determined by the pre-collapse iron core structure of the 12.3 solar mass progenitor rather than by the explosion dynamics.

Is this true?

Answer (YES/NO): NO